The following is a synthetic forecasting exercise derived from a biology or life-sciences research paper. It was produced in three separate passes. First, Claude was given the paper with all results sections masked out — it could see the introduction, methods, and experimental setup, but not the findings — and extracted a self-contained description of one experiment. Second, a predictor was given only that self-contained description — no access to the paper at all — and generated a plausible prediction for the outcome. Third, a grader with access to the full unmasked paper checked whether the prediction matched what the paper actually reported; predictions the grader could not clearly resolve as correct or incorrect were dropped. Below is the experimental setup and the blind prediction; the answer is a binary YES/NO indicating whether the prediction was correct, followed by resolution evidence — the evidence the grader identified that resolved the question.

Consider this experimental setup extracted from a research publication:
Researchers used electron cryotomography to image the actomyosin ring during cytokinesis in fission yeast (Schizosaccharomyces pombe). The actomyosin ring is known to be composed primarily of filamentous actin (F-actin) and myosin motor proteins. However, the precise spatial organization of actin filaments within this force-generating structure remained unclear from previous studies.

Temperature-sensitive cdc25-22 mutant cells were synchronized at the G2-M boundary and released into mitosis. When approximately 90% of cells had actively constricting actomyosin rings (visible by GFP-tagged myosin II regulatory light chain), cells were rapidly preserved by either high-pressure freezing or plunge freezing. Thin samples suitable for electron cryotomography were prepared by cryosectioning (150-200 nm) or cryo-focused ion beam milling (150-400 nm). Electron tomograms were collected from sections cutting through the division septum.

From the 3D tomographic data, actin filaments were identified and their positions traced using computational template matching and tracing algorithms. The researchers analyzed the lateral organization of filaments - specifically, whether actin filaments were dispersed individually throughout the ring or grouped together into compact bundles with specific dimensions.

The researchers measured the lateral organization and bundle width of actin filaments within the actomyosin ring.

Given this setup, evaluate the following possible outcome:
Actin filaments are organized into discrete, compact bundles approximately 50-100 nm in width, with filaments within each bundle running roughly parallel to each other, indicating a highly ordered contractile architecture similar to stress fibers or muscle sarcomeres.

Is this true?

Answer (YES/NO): NO